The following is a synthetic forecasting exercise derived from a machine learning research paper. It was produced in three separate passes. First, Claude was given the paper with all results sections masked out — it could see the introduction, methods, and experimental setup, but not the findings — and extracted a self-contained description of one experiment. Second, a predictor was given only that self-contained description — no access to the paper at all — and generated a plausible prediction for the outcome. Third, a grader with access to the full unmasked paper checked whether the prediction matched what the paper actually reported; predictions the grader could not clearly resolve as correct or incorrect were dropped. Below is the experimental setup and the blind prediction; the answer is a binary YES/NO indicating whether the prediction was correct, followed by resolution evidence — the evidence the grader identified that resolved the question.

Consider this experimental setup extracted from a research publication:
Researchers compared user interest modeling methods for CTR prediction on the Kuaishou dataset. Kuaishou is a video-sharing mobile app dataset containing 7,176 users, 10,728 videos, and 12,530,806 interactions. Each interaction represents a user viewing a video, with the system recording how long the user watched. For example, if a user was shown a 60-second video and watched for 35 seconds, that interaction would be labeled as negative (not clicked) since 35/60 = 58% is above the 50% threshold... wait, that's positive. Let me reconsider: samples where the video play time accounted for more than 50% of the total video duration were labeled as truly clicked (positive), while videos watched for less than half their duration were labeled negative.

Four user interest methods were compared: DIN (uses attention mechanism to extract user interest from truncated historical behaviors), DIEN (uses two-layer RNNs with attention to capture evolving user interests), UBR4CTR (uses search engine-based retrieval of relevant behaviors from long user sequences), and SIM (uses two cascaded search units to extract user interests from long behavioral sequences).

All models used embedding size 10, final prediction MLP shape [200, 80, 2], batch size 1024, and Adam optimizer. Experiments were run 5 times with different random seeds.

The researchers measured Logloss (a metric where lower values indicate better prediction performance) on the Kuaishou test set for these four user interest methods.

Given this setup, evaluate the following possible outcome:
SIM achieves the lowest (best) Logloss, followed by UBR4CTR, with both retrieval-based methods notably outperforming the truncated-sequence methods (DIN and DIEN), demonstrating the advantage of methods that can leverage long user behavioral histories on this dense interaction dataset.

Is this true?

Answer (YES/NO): YES